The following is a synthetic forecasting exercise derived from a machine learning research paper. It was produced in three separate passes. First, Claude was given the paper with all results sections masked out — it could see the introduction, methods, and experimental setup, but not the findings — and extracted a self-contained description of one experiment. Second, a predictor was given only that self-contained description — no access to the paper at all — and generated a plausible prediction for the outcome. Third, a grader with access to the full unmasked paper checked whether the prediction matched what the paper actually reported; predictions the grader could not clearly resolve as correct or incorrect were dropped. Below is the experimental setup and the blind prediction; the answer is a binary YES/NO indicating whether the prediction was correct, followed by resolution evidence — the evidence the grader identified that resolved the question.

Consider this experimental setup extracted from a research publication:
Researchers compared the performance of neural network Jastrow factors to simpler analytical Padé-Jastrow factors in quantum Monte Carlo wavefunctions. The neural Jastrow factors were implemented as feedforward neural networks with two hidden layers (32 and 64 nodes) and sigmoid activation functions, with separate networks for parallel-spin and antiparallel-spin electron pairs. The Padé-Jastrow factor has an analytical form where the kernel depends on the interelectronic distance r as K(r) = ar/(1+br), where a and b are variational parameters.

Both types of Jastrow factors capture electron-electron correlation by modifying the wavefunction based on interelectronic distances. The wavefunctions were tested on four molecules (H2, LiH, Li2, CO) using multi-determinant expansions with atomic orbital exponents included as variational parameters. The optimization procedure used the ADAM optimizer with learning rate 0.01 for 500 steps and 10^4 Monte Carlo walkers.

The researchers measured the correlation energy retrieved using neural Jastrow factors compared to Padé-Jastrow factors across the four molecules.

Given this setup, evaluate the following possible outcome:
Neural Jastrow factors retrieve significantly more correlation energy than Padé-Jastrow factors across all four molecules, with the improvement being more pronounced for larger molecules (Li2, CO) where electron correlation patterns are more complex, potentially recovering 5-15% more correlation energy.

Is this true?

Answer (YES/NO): NO